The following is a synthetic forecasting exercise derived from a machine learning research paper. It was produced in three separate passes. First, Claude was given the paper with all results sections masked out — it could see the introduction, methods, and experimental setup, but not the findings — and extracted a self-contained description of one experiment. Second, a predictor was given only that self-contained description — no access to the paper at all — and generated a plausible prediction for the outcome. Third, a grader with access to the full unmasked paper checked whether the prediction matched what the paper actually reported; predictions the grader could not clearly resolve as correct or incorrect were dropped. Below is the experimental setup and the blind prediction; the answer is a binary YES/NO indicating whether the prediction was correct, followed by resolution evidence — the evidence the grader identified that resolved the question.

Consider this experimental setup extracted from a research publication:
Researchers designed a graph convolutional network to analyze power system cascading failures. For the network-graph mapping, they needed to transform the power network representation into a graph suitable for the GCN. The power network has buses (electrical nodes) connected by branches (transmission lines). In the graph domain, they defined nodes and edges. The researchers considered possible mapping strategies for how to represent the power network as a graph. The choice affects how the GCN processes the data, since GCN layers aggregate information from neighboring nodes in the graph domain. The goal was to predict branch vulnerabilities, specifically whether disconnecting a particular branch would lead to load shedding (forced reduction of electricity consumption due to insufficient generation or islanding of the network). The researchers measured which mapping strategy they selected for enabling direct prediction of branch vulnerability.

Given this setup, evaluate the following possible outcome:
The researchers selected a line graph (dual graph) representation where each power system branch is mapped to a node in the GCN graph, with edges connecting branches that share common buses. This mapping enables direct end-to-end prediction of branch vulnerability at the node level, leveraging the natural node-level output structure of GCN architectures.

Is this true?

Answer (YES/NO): YES